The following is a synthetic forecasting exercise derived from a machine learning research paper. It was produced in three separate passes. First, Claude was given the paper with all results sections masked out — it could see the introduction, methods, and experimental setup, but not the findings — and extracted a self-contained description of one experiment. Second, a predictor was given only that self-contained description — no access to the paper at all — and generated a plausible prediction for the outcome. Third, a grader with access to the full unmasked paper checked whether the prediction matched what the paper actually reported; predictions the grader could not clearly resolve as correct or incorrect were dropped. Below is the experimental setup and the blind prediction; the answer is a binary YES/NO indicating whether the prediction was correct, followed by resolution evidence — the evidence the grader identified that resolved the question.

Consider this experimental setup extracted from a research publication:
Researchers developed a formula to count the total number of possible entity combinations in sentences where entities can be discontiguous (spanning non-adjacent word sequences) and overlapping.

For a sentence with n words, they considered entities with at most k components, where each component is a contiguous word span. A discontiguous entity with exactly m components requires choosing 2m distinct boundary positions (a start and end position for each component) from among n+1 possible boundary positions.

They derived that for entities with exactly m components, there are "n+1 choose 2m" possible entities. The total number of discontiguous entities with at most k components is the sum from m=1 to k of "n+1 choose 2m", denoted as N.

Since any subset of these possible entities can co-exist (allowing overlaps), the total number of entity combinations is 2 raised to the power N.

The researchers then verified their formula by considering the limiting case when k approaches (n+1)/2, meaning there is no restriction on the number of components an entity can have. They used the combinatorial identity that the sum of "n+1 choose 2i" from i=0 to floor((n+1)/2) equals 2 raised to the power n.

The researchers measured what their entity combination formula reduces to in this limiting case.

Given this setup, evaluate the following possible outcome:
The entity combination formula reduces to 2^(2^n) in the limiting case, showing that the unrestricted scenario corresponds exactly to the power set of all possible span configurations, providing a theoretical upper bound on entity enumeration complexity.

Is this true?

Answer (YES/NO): NO